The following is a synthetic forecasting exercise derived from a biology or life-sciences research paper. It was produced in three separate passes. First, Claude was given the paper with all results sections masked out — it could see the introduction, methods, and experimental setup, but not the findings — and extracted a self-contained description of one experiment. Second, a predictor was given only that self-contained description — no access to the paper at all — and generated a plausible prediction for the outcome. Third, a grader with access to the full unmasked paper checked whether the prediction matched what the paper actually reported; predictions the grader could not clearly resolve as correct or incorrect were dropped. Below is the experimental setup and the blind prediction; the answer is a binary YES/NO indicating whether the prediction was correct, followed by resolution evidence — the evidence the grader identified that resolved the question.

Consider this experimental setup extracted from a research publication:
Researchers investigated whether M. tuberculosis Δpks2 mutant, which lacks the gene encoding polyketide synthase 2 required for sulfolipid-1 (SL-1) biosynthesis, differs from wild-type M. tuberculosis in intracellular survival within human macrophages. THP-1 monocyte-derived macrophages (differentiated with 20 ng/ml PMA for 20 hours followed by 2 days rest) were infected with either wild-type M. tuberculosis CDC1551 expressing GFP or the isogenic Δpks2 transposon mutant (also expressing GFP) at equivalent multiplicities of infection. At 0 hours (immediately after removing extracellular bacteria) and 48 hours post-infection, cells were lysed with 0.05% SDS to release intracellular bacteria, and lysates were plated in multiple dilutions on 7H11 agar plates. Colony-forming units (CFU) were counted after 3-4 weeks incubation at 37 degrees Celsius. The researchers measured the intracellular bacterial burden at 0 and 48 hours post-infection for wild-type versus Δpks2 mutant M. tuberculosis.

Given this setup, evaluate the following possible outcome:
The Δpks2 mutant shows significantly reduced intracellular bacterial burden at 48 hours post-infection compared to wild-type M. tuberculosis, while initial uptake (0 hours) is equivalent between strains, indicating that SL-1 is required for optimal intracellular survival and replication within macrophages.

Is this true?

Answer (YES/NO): NO